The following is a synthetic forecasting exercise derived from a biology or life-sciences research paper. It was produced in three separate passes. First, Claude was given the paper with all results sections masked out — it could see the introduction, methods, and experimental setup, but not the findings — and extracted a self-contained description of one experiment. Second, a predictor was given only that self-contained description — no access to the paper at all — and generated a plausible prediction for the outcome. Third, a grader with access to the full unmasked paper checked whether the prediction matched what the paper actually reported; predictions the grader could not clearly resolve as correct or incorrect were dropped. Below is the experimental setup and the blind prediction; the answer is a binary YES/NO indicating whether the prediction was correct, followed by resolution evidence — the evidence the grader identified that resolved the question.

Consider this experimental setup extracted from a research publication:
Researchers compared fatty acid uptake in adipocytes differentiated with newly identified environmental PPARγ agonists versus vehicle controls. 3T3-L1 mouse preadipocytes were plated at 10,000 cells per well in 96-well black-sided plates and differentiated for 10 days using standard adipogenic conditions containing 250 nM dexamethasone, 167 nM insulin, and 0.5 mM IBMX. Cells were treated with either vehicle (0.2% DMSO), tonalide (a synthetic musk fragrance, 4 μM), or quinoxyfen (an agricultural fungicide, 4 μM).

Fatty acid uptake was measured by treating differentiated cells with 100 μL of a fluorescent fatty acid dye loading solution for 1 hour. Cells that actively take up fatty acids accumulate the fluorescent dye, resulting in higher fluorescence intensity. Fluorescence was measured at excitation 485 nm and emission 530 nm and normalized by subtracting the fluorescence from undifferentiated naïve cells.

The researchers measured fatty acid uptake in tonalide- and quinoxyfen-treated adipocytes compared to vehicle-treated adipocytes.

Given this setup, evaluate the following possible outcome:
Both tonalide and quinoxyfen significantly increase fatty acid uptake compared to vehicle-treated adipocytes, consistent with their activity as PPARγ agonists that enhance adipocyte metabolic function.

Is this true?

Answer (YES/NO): YES